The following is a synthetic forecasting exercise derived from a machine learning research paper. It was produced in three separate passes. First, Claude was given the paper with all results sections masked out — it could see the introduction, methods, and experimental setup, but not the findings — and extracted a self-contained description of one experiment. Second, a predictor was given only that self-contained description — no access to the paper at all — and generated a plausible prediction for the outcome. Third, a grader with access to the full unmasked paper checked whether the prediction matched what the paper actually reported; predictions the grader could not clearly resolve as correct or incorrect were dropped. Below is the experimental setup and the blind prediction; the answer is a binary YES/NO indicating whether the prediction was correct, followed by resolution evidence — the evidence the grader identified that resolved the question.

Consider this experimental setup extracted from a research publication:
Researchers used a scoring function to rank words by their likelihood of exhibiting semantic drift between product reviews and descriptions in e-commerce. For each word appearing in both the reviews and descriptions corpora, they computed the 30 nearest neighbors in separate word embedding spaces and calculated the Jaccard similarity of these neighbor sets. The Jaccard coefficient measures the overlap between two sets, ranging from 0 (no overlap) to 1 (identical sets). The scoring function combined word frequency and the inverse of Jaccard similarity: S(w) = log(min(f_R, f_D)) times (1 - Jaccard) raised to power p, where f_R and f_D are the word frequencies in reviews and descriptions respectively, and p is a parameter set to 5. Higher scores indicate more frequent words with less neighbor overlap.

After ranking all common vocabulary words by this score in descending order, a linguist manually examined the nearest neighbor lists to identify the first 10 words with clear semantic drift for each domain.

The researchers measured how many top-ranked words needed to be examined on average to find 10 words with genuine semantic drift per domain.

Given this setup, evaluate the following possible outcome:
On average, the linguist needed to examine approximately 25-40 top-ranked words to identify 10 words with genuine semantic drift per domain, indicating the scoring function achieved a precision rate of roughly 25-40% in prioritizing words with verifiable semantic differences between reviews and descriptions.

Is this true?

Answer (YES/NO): NO